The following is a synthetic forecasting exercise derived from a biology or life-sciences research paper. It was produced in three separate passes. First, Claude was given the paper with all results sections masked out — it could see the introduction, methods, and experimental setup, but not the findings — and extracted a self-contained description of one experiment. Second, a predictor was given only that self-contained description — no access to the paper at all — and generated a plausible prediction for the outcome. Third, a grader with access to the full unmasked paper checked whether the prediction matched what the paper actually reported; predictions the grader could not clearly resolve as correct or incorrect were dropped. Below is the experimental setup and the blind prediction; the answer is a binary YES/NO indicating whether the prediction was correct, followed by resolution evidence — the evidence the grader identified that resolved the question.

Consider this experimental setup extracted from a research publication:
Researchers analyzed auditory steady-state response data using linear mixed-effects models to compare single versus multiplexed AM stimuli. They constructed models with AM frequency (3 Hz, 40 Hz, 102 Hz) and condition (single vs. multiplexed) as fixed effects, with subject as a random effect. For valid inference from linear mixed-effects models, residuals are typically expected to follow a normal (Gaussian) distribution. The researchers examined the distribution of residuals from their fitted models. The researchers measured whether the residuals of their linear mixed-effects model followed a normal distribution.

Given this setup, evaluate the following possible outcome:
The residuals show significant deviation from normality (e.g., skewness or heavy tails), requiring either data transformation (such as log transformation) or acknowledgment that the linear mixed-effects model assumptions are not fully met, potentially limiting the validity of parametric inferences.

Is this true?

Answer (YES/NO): YES